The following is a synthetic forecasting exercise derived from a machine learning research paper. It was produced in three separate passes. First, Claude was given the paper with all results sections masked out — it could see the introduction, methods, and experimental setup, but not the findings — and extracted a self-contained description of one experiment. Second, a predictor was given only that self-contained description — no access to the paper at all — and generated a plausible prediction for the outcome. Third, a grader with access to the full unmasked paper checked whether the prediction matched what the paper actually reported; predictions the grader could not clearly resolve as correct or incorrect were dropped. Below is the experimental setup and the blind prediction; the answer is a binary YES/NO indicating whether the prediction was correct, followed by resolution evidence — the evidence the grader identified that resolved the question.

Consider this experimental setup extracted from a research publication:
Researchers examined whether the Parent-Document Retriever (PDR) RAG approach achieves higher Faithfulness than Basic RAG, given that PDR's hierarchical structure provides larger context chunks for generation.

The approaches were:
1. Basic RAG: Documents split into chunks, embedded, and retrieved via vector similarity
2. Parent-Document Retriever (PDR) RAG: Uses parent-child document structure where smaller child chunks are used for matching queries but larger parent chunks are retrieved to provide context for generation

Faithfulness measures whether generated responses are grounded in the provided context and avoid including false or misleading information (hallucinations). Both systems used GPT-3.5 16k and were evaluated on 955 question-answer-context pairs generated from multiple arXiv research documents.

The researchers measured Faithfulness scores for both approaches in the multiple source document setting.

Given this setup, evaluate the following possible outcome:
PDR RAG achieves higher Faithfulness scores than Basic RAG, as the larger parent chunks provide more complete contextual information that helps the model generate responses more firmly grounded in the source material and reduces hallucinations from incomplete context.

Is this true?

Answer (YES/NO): YES